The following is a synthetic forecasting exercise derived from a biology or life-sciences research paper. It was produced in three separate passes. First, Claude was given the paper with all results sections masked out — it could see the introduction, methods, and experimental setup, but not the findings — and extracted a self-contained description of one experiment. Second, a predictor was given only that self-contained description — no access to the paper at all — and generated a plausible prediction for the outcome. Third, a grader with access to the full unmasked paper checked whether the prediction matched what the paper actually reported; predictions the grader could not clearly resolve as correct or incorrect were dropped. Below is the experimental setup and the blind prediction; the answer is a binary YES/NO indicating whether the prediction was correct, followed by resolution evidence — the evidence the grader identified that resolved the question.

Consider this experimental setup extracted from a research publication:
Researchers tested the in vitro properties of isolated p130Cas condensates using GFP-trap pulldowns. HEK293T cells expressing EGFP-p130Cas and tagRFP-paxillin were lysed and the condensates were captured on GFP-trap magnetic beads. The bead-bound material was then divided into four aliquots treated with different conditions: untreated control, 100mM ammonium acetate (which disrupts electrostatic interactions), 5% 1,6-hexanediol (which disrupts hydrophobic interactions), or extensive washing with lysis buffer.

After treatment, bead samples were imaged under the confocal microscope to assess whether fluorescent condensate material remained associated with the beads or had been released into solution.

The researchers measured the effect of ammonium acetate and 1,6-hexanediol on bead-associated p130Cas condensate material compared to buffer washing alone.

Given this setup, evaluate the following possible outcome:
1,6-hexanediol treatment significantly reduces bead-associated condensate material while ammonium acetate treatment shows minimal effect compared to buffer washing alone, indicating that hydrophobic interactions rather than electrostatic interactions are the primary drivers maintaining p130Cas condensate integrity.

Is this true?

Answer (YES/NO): NO